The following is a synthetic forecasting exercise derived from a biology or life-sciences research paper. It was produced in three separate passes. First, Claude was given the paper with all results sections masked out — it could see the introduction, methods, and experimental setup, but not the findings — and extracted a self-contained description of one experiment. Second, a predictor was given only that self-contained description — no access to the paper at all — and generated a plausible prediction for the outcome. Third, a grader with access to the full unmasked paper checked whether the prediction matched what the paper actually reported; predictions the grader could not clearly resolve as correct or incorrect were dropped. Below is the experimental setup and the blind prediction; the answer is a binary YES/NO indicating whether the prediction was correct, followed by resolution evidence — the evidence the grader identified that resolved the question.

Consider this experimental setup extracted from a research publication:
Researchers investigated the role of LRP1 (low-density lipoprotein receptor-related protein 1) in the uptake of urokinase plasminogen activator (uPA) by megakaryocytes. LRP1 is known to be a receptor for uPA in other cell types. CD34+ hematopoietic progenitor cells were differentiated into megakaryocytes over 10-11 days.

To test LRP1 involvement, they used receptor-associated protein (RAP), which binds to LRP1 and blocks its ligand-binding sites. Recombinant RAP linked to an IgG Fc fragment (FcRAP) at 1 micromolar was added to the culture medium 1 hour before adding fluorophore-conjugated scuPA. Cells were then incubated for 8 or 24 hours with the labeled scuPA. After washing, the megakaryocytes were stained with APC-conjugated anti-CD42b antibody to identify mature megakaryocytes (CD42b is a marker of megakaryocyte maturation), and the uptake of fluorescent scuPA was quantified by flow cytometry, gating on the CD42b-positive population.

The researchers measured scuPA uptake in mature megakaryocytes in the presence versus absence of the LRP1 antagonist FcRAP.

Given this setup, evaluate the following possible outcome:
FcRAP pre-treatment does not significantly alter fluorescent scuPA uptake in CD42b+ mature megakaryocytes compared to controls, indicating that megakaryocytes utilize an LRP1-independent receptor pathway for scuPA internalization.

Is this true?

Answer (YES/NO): NO